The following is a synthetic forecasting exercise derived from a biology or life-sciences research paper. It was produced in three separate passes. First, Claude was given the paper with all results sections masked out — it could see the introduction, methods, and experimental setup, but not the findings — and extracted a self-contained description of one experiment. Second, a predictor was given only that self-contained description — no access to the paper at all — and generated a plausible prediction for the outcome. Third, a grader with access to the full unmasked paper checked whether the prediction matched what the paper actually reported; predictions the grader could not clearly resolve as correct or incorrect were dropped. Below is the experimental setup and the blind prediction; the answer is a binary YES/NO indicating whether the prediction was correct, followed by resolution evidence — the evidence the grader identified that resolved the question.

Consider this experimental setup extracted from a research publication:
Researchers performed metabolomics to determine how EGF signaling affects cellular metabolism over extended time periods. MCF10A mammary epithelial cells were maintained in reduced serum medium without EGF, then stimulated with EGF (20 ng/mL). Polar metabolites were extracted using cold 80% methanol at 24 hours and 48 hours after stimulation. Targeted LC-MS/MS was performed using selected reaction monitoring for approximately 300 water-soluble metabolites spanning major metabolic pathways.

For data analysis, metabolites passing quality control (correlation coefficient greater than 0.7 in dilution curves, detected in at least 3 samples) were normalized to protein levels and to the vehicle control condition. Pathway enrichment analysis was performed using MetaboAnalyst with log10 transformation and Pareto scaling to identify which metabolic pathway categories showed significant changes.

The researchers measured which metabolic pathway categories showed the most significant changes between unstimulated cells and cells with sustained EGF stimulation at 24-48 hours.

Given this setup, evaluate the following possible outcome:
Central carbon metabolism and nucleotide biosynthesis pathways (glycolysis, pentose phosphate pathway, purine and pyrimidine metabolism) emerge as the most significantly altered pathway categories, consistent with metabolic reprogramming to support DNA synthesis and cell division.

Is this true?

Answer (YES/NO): NO